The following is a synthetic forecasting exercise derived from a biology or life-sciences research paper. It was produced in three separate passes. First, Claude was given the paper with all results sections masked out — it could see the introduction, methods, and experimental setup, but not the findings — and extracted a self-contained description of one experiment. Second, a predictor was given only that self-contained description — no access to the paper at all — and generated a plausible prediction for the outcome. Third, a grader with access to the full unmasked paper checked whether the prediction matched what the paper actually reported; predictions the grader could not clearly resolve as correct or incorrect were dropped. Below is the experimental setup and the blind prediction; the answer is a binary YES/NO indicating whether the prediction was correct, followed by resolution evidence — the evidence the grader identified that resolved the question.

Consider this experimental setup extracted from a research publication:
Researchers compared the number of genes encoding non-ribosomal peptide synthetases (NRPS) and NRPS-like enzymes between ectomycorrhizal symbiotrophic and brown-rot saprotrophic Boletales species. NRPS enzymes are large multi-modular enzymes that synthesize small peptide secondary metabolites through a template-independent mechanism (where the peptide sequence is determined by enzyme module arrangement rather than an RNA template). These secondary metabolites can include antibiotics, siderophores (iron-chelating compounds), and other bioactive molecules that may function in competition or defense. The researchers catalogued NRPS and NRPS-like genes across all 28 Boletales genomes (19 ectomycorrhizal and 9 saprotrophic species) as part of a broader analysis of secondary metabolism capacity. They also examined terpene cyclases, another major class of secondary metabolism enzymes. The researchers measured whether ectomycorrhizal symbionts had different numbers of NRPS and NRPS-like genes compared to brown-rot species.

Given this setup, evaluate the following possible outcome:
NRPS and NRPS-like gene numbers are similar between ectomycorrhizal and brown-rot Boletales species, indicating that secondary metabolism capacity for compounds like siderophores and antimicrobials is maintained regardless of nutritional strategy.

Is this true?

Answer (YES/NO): NO